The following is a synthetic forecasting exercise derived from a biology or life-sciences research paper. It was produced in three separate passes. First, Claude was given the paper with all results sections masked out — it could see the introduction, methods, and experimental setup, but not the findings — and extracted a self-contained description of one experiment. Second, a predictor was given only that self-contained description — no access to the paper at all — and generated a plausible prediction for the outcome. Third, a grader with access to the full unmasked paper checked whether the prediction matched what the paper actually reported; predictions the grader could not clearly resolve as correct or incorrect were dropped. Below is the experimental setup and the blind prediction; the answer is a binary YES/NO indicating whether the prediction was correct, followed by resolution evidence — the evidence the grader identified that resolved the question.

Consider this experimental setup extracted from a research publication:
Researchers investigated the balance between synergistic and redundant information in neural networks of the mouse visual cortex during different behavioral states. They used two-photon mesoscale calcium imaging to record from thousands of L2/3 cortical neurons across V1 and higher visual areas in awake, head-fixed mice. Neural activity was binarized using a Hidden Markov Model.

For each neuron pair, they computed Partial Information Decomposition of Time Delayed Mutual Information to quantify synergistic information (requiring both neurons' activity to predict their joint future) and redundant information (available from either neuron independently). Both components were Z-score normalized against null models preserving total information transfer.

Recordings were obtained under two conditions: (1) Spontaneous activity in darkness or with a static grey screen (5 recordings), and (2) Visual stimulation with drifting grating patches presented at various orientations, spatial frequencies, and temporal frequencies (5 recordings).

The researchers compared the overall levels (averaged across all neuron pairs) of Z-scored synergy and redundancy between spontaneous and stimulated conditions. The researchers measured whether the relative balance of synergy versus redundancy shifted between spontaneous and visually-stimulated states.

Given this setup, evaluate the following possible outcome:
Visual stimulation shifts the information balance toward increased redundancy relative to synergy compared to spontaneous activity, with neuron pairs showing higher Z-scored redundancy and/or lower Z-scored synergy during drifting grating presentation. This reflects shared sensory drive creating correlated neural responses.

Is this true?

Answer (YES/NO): NO